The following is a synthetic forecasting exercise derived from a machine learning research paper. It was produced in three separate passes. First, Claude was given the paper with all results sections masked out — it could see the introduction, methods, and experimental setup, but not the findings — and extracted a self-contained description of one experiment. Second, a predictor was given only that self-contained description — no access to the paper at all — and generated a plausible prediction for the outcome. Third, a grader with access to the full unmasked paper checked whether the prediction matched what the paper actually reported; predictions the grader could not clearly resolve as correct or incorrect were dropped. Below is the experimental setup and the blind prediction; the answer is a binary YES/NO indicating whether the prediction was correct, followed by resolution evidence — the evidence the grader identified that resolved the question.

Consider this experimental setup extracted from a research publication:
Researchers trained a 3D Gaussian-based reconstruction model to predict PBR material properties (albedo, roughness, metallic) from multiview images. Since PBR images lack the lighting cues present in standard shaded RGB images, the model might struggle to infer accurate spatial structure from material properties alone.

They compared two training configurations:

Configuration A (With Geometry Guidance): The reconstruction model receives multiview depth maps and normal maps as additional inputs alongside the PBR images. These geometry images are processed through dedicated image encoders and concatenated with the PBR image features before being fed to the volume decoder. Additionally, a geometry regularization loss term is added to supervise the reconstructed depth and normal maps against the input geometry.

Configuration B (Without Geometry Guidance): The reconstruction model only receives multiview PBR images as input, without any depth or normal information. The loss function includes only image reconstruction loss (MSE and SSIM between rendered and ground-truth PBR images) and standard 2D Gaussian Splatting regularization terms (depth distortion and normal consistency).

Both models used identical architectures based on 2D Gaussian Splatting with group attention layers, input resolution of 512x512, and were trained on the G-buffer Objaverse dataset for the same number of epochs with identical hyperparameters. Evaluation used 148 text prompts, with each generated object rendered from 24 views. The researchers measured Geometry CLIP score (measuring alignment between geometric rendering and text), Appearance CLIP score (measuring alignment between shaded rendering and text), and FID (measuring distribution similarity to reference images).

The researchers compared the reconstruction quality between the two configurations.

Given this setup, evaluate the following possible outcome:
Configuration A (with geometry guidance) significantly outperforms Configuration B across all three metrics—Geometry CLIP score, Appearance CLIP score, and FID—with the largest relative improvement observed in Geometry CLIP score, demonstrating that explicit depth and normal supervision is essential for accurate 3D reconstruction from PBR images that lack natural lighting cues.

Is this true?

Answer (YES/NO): NO